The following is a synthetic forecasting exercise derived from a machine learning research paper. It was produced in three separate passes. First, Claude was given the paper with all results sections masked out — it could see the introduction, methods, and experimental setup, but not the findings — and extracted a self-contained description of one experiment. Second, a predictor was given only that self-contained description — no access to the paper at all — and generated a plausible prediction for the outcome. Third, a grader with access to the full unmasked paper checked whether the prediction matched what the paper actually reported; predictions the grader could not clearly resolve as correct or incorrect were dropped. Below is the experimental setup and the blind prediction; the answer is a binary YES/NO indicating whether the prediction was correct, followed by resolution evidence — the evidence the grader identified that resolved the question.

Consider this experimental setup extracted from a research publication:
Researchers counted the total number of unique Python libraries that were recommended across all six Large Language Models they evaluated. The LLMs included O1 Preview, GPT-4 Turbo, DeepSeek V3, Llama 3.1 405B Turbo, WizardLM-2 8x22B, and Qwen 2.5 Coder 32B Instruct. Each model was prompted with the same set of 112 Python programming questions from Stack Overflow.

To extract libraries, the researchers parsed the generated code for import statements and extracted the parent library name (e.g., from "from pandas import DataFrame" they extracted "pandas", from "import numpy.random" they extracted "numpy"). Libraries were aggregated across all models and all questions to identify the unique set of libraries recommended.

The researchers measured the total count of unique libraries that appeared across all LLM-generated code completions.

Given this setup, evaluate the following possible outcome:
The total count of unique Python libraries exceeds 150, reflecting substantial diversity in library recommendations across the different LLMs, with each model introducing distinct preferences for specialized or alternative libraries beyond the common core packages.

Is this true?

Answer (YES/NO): NO